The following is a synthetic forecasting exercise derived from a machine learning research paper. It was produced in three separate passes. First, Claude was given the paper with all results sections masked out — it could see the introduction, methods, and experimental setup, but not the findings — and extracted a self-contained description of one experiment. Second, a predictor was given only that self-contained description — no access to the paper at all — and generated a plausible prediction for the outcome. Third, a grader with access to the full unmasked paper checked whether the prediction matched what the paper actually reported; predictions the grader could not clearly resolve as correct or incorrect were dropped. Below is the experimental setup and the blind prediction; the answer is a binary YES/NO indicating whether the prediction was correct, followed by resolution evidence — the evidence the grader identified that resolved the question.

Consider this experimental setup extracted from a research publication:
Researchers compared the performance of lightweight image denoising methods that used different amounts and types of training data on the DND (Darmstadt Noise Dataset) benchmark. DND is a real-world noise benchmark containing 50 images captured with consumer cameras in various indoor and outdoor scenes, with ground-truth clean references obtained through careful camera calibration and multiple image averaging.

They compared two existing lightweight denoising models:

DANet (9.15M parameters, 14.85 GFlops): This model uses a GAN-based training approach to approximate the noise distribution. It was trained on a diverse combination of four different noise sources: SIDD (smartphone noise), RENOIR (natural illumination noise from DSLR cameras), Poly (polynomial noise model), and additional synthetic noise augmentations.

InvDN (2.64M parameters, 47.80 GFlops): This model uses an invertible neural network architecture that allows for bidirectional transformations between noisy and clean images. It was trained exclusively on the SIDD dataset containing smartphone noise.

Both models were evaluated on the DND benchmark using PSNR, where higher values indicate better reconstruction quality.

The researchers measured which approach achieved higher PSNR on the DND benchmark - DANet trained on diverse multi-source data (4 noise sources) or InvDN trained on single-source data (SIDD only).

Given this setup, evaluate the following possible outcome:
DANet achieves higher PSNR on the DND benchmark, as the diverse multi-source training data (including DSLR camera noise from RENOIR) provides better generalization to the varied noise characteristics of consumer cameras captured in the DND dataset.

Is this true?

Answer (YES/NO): NO